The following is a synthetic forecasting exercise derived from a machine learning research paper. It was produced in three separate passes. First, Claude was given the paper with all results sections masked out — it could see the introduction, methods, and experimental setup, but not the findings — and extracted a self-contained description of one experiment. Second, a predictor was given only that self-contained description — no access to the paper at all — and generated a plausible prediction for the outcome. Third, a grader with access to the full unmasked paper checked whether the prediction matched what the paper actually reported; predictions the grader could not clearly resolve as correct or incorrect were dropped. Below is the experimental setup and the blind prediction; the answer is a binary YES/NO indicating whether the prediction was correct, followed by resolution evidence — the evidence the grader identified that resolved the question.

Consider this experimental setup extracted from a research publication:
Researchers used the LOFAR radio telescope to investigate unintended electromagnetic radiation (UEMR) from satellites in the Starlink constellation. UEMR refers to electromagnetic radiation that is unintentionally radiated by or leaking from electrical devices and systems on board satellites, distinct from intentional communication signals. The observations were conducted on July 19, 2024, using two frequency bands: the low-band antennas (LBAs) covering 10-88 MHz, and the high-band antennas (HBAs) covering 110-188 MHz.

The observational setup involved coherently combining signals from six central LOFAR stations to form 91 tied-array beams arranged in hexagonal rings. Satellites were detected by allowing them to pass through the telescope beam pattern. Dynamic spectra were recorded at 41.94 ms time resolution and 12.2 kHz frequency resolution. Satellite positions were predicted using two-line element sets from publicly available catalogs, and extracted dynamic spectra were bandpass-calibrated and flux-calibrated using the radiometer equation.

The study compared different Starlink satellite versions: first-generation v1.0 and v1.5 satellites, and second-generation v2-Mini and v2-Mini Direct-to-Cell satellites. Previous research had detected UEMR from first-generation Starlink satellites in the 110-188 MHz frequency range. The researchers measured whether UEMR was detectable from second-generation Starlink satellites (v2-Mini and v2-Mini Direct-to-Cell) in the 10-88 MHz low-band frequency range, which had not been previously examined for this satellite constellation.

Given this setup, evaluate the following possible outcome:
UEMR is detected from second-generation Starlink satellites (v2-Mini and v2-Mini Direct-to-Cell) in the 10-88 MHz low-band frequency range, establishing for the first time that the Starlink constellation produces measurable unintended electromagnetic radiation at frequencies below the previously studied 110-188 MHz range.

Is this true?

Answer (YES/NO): YES